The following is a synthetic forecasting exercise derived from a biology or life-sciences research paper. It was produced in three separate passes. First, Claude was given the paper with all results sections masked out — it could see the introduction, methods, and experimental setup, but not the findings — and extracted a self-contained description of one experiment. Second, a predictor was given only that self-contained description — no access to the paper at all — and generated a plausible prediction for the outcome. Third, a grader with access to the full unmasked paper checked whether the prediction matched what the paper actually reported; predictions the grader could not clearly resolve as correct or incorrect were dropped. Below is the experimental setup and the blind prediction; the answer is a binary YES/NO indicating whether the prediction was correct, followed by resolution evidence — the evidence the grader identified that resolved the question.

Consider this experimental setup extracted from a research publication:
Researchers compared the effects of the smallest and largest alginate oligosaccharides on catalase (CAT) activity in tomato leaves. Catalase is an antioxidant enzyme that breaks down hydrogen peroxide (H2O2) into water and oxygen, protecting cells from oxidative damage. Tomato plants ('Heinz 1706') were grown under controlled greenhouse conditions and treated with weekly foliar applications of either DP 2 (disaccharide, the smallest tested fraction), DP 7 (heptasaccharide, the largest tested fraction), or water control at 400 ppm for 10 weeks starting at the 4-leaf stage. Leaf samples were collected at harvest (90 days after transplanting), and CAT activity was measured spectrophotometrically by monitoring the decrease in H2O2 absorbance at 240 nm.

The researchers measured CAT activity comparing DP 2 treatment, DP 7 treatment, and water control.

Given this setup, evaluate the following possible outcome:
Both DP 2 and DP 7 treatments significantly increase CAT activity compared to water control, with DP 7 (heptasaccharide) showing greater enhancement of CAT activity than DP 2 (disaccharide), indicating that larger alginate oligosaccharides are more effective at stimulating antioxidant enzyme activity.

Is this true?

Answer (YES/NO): NO